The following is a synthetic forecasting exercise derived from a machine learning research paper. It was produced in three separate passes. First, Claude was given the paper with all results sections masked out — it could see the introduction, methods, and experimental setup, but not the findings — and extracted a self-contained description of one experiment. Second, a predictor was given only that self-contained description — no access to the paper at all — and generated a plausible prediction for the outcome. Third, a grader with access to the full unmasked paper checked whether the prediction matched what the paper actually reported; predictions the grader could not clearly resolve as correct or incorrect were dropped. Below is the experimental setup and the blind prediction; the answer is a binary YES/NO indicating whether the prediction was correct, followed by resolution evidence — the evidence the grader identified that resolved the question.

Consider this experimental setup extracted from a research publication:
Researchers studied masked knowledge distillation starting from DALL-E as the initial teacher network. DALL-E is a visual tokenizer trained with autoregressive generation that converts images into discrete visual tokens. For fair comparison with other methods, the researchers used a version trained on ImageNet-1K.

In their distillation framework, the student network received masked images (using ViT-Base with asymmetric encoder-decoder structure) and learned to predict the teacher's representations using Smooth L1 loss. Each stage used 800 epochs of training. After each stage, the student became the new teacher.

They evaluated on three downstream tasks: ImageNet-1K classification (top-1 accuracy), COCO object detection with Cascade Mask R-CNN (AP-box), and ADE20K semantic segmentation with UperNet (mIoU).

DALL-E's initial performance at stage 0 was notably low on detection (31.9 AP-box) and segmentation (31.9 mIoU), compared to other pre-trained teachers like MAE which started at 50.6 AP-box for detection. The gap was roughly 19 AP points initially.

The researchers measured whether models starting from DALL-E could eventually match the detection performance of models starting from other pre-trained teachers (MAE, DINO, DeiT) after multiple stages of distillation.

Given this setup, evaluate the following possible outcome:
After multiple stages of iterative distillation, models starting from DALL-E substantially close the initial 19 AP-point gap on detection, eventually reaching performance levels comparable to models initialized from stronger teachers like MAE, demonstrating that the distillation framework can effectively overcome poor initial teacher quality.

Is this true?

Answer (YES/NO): YES